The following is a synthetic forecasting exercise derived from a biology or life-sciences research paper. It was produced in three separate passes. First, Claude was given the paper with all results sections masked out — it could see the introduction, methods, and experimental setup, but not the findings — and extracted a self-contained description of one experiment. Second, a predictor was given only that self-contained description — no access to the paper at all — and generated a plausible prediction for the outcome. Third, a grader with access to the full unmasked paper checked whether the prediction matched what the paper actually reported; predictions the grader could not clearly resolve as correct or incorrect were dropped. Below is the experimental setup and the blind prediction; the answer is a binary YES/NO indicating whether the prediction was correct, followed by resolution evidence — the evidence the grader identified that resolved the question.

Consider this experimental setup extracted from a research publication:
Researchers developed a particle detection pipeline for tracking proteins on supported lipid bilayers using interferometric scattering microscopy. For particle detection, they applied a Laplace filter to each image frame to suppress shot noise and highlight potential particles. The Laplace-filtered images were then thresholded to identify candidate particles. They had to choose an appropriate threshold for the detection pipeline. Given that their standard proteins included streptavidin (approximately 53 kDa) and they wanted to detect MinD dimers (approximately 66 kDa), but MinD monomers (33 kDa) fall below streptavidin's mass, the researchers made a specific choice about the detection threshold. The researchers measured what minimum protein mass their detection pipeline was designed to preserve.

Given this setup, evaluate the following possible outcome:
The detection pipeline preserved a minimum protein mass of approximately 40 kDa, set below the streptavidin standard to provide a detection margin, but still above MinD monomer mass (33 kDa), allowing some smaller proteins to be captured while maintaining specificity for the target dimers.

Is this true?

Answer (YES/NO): NO